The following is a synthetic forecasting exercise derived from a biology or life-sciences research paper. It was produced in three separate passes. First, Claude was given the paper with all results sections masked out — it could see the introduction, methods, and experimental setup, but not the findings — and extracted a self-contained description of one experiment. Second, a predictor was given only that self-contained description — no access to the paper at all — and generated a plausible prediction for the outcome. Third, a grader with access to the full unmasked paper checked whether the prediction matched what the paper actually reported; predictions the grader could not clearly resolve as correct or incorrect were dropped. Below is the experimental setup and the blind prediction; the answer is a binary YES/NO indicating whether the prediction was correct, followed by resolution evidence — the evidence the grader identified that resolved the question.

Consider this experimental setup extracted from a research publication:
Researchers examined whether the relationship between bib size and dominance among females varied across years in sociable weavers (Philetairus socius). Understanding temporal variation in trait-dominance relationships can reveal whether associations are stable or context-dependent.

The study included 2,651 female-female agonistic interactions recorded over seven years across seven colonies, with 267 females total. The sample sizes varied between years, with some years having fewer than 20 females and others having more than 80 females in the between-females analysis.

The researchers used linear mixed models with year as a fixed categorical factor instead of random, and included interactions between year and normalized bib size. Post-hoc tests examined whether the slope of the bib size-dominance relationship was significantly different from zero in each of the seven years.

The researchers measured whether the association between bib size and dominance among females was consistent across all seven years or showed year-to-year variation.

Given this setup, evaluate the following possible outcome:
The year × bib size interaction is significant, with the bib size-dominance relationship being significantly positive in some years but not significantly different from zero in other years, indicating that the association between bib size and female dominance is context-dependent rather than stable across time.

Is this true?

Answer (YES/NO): NO